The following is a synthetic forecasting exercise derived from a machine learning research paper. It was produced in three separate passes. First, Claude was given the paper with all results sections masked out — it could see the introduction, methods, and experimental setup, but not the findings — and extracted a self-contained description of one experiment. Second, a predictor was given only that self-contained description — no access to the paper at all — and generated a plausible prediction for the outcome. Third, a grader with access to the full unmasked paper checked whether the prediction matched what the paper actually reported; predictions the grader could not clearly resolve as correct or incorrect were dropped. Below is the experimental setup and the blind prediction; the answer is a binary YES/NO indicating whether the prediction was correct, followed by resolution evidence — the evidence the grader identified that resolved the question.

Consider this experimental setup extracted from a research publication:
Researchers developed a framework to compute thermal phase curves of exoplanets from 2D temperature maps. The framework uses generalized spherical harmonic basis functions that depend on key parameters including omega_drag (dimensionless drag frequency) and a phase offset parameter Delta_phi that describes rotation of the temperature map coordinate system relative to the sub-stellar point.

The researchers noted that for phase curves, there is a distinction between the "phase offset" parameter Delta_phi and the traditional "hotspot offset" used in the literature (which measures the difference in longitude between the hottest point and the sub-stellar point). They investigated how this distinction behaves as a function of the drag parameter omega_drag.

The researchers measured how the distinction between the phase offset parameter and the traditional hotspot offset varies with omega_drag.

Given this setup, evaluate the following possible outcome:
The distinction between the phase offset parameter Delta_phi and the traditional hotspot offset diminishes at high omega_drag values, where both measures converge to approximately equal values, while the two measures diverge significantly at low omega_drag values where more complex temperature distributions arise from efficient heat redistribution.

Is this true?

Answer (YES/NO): YES